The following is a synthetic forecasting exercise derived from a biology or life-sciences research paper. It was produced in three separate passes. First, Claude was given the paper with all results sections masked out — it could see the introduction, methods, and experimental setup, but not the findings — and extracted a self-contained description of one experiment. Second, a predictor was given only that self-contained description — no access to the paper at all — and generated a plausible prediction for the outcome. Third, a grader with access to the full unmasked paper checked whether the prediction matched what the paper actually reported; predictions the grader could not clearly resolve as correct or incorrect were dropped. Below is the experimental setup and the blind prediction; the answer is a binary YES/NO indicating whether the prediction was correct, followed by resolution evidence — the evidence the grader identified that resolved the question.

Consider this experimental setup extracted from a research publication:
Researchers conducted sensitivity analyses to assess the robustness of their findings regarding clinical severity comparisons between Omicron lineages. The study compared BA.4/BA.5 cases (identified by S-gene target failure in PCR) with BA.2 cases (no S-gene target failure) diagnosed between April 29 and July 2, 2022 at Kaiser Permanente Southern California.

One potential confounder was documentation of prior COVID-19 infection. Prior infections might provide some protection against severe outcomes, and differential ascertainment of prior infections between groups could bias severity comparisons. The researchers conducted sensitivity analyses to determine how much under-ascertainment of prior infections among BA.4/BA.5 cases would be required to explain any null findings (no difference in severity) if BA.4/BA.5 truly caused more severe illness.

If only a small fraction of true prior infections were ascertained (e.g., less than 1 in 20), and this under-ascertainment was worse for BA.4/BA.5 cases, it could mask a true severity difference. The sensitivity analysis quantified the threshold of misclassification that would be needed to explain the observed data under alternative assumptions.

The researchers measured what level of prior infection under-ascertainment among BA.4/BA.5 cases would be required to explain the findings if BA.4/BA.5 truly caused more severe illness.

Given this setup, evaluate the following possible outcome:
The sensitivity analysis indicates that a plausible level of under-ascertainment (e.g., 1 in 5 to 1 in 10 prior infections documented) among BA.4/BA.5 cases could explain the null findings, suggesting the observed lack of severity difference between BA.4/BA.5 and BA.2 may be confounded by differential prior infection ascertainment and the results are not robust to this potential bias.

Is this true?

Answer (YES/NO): NO